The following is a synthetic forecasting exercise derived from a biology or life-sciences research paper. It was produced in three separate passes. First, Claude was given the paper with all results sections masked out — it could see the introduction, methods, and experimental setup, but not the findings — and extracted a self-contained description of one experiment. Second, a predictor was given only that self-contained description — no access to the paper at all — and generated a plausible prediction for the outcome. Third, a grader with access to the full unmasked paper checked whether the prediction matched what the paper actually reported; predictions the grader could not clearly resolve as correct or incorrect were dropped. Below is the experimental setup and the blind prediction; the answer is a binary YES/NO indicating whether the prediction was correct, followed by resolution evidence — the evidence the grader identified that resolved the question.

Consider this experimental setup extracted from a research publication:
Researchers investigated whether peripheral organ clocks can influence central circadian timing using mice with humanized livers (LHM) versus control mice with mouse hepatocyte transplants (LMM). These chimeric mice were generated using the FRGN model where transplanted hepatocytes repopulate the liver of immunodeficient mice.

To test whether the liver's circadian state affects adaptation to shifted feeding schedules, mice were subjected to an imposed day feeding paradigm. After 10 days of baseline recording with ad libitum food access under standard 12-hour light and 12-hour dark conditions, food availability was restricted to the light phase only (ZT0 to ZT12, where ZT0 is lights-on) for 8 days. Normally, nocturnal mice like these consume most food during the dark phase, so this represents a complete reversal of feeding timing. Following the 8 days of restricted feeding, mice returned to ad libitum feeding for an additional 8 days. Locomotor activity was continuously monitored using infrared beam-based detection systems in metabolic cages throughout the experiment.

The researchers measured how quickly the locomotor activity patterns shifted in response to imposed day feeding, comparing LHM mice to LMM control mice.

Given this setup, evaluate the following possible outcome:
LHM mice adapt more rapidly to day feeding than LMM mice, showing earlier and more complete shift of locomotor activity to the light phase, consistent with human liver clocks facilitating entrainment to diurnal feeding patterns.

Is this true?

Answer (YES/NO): NO